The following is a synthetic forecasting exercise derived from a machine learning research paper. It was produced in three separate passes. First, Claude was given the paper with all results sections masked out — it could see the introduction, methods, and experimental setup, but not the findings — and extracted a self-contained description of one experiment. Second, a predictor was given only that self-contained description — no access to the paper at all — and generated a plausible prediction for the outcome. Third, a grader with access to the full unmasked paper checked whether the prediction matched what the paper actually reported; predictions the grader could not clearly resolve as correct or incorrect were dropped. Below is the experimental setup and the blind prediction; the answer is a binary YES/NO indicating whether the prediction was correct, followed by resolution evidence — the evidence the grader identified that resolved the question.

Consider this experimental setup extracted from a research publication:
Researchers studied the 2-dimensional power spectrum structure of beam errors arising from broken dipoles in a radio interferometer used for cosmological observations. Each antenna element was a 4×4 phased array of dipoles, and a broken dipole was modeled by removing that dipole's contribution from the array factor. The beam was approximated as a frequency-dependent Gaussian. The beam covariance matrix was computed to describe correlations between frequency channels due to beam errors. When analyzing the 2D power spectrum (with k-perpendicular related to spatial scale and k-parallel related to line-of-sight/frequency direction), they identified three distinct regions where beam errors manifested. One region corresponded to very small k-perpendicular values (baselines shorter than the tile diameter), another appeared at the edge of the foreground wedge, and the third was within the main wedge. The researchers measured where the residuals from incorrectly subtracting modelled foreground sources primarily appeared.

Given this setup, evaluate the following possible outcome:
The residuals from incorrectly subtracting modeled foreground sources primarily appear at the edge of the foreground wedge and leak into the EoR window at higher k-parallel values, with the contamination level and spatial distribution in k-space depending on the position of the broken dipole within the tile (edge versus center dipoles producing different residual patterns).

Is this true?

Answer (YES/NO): NO